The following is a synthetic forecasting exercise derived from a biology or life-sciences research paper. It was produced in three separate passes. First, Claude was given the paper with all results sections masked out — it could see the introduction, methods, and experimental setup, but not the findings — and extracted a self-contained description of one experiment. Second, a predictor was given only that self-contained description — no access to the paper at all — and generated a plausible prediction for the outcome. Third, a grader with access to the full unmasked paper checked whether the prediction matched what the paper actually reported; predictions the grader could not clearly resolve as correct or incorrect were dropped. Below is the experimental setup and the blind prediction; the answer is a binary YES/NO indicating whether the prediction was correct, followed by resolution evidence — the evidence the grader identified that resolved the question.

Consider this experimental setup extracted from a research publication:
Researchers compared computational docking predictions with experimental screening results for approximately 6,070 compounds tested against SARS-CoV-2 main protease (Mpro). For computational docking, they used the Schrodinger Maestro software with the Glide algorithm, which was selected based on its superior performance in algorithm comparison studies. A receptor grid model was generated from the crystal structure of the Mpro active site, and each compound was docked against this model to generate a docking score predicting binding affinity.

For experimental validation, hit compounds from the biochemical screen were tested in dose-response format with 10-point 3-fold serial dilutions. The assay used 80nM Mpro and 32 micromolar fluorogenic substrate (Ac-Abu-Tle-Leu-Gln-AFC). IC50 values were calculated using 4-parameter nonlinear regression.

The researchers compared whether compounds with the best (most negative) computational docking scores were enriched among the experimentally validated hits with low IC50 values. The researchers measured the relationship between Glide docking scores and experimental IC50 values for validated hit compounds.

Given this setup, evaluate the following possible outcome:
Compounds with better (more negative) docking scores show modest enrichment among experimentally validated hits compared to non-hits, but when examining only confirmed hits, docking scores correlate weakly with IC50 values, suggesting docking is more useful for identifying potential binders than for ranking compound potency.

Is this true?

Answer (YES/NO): NO